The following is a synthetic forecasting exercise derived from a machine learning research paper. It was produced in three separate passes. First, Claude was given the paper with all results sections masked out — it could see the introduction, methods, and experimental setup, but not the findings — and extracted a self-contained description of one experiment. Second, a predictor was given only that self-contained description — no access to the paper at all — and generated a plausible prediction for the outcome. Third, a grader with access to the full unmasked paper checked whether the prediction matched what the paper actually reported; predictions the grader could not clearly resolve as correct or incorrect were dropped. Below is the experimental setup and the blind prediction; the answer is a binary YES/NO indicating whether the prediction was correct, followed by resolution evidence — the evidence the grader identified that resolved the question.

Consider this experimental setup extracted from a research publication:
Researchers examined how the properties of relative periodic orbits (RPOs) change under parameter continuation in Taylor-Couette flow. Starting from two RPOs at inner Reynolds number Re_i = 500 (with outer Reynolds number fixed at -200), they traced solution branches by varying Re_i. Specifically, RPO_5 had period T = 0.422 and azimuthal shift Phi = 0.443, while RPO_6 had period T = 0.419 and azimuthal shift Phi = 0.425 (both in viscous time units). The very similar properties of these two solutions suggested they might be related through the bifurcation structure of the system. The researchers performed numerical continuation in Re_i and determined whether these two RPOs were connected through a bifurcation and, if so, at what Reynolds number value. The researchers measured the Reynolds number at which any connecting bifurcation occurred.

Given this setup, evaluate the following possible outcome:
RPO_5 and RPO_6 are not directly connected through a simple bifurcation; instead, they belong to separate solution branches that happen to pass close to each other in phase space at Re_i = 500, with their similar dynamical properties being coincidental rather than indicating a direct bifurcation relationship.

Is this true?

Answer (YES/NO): NO